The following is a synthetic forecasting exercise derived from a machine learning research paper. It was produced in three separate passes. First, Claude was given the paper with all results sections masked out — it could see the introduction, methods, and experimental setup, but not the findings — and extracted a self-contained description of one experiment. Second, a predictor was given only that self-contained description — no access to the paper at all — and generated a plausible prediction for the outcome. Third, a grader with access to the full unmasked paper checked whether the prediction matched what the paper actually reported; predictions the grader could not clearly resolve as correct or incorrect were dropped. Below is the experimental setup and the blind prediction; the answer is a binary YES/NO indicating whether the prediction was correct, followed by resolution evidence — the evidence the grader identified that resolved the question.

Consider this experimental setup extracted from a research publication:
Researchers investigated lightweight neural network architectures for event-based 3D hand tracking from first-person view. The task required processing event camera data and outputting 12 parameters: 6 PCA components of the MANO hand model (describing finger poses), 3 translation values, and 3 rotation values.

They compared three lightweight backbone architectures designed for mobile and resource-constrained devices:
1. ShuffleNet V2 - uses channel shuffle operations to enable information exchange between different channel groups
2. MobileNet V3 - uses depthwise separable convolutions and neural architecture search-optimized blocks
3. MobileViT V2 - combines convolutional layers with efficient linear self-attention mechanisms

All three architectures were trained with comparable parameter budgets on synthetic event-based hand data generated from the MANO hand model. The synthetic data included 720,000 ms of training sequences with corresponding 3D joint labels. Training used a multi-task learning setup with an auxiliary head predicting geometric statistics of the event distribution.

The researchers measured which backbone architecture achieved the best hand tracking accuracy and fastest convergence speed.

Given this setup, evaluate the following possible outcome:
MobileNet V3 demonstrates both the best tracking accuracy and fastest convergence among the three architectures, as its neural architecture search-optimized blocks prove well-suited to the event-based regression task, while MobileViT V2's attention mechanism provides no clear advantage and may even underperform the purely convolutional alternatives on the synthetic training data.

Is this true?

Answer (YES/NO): NO